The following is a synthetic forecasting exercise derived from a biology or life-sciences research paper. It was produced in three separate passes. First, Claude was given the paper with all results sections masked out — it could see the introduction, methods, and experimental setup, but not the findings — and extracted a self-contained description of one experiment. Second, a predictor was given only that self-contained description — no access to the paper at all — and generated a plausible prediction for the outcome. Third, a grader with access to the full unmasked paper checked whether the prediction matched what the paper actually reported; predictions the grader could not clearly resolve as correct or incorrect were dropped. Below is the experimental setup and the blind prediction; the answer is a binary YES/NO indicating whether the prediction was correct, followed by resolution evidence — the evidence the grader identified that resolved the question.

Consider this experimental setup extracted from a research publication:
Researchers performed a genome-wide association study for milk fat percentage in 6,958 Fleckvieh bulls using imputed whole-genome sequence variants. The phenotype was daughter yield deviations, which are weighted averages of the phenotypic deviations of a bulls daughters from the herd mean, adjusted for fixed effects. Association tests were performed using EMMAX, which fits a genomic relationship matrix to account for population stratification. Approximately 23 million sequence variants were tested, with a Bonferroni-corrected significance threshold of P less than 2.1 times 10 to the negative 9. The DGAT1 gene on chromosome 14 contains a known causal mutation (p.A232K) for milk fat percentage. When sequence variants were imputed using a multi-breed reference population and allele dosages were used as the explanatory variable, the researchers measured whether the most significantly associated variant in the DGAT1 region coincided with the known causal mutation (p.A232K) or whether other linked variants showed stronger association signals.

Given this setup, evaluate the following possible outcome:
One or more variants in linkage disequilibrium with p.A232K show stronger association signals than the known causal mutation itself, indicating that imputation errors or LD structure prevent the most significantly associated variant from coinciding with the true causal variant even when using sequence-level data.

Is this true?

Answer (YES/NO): YES